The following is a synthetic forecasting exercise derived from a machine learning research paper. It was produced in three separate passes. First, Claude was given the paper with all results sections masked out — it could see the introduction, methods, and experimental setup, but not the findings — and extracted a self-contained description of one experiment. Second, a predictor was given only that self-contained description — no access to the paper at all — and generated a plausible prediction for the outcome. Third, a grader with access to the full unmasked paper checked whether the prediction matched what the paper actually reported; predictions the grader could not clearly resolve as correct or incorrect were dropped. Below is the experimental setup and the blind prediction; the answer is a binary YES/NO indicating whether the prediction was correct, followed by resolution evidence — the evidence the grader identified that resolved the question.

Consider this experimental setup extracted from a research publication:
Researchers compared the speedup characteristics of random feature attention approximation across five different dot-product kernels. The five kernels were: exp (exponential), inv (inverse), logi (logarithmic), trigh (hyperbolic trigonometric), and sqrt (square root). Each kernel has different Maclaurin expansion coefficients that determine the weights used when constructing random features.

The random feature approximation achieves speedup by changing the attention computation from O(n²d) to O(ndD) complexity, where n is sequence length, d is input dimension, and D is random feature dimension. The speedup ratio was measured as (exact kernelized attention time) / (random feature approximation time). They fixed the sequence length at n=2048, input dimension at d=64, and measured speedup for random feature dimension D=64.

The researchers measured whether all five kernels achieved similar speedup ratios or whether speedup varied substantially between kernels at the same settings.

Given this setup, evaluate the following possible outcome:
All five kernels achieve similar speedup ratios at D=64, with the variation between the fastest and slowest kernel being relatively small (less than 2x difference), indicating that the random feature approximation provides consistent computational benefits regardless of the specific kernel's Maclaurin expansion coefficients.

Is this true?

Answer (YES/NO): NO